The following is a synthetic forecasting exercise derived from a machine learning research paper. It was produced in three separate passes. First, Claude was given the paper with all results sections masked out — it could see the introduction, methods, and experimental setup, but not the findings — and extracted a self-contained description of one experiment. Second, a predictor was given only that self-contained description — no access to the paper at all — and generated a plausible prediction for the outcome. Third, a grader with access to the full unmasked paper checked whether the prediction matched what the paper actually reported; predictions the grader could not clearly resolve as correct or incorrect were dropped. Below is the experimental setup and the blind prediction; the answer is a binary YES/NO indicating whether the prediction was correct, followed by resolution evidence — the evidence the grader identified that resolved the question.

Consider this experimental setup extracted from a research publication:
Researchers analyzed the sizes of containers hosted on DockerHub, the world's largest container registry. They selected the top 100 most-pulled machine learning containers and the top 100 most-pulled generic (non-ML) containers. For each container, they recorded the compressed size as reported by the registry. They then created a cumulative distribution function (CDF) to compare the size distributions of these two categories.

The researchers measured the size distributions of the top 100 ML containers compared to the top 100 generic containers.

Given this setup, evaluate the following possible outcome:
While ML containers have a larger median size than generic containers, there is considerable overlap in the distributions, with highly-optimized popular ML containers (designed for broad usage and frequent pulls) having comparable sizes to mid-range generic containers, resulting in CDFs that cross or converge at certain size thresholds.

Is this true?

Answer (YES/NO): NO